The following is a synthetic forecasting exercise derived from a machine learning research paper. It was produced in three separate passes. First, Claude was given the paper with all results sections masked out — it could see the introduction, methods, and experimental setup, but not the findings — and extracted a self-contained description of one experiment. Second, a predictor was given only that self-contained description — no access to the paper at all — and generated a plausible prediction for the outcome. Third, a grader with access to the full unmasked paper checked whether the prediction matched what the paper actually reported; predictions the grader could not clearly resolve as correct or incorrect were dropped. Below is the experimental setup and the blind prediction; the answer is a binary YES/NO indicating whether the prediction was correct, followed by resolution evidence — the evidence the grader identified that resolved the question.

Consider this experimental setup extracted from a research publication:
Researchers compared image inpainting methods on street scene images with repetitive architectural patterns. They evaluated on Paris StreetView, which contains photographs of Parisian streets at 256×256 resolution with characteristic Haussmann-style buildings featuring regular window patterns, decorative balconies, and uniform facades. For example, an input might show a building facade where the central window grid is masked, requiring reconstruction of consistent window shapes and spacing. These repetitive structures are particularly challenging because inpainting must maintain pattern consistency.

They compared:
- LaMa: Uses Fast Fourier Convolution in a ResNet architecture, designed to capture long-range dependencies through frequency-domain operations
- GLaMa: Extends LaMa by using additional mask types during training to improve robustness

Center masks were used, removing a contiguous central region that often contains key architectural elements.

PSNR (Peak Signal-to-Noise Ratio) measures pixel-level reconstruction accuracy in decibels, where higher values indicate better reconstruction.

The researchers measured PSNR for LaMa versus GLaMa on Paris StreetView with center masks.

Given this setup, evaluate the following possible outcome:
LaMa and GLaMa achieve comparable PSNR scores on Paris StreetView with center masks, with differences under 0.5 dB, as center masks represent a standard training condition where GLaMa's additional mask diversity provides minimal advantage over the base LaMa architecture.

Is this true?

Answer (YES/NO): YES